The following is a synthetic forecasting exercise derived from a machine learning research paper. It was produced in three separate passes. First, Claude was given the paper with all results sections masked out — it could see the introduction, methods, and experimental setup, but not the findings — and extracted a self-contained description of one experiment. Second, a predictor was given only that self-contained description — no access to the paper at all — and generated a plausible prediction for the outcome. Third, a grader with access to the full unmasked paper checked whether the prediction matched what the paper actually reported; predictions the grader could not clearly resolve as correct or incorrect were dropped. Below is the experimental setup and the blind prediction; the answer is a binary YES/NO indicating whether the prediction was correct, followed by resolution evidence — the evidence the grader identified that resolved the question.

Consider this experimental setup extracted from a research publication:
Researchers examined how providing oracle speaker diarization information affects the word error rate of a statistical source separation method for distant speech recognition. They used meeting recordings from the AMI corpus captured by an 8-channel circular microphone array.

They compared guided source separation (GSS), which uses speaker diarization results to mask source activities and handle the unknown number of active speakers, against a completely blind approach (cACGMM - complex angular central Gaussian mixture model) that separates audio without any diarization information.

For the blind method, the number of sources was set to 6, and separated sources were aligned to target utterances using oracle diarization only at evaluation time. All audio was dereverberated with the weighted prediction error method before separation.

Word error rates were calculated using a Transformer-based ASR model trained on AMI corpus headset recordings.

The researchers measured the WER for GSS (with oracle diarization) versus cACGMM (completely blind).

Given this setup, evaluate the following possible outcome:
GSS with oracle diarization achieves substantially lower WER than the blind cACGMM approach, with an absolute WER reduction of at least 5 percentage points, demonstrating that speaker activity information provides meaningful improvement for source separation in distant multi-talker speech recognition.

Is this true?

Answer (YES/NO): YES